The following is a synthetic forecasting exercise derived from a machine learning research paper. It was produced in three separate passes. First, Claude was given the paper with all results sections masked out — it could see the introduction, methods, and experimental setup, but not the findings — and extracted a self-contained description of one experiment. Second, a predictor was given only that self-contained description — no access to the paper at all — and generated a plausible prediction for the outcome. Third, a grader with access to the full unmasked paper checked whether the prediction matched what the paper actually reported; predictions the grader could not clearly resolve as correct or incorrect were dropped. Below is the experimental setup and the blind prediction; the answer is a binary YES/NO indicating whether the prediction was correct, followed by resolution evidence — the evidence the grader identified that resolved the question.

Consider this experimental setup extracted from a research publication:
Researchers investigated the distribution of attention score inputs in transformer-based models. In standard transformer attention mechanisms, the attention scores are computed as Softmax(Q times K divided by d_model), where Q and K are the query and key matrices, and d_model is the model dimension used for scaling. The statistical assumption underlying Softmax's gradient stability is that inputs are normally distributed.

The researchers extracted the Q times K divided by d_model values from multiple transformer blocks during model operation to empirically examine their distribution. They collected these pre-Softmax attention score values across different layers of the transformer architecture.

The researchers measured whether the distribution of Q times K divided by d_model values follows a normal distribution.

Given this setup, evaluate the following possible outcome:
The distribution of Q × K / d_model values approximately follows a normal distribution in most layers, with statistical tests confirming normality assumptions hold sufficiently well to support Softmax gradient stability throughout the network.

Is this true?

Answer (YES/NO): NO